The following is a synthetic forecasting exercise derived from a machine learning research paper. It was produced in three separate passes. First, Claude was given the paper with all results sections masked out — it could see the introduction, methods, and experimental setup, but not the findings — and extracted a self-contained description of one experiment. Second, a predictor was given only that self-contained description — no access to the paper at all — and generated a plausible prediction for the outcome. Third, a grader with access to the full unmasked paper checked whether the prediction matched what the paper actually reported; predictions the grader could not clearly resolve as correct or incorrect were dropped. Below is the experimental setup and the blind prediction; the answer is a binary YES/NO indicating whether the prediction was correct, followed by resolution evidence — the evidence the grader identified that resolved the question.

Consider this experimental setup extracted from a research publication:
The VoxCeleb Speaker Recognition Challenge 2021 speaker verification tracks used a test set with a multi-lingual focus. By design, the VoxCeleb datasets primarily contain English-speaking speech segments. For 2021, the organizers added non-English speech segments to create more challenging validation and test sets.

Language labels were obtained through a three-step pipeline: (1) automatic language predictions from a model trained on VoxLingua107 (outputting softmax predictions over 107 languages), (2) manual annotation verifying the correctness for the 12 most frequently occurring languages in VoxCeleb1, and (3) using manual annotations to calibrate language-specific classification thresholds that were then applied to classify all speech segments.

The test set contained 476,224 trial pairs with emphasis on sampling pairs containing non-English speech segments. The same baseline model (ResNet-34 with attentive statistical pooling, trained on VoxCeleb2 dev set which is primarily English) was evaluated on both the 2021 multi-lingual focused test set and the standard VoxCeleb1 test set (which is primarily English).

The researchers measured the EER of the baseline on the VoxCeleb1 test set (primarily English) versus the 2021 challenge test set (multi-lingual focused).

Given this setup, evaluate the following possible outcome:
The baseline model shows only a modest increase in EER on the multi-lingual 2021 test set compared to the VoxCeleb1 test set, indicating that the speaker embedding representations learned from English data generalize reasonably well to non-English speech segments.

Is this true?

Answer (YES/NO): NO